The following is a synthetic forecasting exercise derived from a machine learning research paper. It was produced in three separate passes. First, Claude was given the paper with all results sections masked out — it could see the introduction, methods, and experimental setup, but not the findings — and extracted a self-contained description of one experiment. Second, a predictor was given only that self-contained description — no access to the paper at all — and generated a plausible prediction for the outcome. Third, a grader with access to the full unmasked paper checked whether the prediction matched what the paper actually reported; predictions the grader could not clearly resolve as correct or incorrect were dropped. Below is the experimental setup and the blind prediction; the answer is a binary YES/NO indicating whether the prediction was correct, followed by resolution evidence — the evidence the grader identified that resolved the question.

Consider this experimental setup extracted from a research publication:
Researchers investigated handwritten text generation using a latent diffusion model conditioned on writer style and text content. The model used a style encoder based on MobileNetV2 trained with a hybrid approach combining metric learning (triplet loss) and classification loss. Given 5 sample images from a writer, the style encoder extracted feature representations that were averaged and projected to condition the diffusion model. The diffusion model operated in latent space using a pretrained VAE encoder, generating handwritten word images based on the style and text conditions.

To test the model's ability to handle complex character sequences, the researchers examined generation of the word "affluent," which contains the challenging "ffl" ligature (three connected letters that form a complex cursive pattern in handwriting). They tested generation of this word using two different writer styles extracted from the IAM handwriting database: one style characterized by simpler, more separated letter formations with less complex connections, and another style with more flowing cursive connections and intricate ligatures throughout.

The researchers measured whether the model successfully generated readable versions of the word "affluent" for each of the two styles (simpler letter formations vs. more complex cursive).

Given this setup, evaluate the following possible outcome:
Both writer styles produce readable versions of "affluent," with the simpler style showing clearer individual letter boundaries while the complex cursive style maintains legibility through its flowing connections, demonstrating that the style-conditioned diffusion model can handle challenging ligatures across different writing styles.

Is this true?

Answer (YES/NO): NO